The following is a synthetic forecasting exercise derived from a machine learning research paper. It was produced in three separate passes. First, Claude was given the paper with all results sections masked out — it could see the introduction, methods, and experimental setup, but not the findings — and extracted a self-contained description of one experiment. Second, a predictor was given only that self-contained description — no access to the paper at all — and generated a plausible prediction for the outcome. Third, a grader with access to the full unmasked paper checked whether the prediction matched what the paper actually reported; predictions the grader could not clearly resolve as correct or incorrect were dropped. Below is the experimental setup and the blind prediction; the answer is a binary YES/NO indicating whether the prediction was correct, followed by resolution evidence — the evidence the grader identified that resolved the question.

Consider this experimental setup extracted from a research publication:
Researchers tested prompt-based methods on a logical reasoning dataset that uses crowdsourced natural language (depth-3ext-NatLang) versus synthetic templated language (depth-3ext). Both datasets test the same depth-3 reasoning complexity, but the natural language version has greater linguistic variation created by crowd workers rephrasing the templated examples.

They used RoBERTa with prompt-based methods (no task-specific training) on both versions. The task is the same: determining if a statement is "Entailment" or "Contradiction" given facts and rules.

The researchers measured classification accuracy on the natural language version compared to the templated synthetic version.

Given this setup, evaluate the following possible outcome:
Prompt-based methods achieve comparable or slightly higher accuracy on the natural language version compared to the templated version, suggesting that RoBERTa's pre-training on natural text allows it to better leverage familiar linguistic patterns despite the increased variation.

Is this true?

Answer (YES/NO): YES